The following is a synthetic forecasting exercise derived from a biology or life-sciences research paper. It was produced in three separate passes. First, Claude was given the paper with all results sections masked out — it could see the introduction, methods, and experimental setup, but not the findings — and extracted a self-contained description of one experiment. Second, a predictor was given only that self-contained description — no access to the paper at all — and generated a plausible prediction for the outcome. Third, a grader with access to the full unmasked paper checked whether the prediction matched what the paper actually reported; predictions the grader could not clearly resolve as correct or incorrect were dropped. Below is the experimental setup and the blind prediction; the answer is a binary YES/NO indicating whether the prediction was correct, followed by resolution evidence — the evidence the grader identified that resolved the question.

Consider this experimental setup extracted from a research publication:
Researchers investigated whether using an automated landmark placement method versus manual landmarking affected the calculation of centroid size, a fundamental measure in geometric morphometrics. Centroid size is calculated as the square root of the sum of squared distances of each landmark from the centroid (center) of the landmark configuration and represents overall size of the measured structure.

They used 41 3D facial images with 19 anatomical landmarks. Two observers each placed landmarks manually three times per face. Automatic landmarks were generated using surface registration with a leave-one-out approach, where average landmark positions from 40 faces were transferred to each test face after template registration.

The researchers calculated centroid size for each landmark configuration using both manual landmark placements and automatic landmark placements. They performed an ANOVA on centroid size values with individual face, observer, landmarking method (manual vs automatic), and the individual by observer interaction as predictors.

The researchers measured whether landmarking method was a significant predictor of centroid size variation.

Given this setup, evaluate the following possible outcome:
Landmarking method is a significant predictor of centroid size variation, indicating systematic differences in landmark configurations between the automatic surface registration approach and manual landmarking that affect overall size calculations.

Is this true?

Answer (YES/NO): NO